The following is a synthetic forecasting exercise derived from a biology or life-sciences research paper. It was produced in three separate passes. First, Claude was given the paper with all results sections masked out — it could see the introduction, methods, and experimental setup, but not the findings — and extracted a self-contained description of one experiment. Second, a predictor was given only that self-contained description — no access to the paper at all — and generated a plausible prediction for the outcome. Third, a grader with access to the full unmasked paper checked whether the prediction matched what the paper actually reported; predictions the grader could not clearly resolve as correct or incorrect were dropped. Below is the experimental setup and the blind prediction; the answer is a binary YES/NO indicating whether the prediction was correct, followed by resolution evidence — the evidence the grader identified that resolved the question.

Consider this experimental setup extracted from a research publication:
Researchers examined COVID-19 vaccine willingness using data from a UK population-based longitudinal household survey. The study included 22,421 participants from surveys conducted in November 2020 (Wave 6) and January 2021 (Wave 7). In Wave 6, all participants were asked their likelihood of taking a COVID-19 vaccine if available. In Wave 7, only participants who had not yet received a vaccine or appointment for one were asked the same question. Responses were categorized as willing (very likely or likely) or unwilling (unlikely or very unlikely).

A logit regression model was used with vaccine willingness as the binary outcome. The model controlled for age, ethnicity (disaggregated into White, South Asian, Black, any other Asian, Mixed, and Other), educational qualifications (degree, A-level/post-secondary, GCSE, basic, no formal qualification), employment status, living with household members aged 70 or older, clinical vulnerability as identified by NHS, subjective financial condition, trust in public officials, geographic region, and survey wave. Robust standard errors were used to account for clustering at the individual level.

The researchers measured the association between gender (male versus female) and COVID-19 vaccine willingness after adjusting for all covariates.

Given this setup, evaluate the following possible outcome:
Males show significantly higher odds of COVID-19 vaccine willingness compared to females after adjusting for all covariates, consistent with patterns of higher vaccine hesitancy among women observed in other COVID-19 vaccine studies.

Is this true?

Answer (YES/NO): YES